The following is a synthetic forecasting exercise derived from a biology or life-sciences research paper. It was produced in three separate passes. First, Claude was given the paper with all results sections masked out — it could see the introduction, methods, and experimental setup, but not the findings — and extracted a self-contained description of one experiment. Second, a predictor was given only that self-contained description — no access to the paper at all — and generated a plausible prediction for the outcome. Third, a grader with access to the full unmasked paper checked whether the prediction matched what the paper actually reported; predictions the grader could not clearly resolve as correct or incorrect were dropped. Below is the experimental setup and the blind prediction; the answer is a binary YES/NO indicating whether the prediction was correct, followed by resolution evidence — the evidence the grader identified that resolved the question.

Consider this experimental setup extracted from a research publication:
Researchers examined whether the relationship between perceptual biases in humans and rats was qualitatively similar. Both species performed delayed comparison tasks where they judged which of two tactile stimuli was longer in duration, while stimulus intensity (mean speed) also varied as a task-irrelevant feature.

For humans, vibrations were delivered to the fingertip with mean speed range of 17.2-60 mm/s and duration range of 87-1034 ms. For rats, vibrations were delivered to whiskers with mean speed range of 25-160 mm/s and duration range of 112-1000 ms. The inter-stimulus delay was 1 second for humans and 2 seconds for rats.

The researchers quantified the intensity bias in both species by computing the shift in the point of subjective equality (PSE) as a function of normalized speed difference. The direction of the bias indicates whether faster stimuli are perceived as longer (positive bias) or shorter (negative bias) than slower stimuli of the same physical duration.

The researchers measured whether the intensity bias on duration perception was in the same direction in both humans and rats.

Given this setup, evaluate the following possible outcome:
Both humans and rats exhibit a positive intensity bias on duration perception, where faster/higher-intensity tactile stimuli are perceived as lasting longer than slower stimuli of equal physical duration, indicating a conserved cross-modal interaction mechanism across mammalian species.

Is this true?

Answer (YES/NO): YES